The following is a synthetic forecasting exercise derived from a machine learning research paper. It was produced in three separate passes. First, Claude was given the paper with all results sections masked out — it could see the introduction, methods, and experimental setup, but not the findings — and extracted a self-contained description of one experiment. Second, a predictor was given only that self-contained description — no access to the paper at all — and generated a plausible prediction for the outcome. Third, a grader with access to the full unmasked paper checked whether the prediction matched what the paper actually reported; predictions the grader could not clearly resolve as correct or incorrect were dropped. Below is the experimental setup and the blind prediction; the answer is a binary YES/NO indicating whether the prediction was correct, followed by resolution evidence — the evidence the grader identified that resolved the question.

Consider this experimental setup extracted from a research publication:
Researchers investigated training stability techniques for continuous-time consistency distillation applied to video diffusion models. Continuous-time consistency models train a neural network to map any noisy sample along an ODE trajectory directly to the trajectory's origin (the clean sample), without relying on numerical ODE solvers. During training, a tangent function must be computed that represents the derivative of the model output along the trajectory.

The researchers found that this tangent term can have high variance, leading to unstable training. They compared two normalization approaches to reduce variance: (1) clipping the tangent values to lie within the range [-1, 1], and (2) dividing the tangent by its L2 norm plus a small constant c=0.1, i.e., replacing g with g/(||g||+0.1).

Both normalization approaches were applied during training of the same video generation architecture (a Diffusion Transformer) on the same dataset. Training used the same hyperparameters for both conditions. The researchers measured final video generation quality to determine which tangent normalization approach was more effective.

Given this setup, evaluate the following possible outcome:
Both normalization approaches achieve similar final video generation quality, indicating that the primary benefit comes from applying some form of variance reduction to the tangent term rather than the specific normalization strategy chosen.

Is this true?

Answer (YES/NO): NO